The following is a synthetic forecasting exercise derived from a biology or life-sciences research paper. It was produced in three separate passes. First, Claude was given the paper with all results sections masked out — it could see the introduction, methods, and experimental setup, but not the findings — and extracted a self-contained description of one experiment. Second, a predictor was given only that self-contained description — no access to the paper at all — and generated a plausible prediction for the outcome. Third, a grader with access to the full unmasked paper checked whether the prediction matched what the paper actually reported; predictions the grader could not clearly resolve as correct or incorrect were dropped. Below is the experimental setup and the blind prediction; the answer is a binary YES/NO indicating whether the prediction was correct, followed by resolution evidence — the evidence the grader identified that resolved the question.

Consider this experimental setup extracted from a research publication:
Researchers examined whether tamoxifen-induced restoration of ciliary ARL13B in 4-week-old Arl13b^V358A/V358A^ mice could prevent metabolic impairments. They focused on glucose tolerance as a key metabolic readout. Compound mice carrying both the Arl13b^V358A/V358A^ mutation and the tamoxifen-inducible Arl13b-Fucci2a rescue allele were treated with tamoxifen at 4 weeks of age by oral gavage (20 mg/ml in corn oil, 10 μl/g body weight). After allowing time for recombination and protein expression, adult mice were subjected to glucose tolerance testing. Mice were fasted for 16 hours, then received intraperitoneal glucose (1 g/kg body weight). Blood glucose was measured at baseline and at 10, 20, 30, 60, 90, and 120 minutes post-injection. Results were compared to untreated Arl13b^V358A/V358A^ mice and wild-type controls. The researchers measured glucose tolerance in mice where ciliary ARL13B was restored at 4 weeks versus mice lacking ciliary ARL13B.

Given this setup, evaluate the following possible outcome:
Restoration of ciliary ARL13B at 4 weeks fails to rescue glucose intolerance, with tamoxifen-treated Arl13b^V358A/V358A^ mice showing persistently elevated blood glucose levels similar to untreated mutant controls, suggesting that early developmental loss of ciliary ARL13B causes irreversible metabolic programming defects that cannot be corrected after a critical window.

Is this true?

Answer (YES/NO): NO